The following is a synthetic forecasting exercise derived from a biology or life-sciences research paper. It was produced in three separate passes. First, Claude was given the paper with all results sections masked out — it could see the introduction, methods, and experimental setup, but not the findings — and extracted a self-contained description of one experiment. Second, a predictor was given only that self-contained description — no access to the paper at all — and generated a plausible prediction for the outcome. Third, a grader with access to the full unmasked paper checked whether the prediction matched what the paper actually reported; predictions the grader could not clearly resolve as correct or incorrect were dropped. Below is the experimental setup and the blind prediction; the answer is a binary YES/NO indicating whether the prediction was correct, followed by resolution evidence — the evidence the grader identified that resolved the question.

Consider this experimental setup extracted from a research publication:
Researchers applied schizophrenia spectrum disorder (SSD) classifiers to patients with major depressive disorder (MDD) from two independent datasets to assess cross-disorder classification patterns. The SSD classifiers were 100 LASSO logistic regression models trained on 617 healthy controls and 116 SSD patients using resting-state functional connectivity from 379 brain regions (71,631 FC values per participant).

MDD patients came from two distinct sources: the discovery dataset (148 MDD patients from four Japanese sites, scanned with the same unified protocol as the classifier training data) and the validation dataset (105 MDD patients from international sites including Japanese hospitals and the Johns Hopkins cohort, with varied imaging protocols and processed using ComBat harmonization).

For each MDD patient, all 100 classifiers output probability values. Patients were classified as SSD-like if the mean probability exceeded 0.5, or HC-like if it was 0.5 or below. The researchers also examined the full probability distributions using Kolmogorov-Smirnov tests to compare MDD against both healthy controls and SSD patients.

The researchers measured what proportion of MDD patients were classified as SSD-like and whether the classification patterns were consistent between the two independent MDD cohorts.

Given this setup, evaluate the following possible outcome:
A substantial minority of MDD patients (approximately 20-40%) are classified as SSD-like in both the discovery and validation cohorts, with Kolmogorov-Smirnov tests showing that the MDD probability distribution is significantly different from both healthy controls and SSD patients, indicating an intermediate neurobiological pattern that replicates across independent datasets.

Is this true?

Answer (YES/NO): NO